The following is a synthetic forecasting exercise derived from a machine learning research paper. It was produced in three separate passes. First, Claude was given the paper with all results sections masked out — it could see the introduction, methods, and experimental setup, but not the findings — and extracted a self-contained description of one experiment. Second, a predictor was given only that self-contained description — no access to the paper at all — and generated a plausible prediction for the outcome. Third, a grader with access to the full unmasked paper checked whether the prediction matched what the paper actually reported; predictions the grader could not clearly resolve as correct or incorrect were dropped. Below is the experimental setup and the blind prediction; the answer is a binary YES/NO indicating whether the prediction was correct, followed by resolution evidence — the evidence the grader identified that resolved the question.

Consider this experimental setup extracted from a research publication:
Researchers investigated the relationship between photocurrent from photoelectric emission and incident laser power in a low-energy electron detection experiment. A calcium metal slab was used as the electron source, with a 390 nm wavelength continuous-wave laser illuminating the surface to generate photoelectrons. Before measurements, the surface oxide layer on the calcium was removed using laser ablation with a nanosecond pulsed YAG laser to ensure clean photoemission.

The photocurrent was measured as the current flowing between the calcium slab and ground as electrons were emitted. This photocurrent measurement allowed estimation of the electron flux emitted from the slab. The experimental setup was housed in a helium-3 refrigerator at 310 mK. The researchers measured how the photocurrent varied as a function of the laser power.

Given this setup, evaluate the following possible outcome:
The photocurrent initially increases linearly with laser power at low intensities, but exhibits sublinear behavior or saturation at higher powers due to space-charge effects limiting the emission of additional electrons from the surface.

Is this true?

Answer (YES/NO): NO